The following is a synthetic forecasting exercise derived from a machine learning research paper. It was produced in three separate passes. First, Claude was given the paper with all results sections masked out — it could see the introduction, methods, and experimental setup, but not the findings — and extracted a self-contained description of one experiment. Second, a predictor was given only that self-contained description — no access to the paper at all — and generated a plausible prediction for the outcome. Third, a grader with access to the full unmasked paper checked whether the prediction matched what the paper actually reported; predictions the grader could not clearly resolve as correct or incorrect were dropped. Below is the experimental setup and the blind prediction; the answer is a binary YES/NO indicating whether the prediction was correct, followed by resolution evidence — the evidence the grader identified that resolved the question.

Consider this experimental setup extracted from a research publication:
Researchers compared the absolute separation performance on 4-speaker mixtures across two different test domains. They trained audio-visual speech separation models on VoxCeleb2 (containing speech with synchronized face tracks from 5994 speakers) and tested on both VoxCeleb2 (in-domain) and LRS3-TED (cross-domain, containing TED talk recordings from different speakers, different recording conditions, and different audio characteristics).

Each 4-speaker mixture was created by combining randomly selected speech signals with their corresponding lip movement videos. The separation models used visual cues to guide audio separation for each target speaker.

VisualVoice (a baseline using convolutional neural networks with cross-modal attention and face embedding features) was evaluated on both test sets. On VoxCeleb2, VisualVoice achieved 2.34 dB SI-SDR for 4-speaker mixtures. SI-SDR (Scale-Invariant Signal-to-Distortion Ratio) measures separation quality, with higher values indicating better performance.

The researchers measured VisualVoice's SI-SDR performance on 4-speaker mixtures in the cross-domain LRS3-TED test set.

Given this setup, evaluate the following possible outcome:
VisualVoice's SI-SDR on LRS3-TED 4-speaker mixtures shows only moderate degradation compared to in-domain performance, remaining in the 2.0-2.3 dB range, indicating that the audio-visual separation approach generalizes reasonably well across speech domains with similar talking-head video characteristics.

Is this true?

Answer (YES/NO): NO